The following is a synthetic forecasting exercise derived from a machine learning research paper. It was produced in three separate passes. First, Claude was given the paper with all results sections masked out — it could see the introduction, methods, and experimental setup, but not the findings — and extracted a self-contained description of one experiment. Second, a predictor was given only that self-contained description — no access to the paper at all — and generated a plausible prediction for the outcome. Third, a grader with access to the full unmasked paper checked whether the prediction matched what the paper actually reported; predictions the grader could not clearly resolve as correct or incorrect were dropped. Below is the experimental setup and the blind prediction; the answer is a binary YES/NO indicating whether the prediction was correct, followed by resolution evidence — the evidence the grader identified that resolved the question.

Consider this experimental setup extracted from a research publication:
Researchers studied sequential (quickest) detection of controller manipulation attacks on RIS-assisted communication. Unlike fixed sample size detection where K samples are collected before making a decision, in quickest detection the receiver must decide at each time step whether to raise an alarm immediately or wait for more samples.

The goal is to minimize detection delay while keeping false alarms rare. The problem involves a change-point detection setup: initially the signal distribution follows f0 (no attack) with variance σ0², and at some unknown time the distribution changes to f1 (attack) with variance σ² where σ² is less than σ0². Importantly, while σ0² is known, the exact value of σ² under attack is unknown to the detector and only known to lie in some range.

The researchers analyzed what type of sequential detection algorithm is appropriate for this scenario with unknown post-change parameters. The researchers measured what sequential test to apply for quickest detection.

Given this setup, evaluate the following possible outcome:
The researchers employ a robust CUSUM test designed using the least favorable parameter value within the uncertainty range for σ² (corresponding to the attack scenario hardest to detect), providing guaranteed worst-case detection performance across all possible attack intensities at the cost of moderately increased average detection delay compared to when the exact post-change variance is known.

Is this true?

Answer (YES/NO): NO